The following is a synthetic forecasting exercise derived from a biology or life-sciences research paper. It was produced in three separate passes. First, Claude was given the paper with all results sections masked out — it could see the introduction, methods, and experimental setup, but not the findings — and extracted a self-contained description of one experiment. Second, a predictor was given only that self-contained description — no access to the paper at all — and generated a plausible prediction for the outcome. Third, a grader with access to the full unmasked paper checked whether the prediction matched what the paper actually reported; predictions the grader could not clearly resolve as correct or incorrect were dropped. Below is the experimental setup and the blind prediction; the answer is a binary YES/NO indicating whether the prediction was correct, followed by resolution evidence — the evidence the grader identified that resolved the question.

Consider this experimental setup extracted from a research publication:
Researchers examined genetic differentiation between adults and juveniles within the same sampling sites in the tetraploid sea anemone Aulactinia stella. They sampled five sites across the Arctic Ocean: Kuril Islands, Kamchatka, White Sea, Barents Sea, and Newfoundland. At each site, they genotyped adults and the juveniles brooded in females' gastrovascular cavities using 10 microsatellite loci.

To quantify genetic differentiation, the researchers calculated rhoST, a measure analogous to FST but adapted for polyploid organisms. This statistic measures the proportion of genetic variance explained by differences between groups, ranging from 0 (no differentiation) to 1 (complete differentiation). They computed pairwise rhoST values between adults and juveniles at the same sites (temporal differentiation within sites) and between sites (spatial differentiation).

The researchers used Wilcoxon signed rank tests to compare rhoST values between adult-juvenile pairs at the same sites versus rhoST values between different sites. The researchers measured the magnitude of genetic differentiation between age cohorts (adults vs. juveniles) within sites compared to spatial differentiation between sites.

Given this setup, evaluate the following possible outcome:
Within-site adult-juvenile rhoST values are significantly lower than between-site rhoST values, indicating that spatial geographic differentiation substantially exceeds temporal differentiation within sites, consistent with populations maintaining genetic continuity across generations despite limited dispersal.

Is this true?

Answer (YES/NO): YES